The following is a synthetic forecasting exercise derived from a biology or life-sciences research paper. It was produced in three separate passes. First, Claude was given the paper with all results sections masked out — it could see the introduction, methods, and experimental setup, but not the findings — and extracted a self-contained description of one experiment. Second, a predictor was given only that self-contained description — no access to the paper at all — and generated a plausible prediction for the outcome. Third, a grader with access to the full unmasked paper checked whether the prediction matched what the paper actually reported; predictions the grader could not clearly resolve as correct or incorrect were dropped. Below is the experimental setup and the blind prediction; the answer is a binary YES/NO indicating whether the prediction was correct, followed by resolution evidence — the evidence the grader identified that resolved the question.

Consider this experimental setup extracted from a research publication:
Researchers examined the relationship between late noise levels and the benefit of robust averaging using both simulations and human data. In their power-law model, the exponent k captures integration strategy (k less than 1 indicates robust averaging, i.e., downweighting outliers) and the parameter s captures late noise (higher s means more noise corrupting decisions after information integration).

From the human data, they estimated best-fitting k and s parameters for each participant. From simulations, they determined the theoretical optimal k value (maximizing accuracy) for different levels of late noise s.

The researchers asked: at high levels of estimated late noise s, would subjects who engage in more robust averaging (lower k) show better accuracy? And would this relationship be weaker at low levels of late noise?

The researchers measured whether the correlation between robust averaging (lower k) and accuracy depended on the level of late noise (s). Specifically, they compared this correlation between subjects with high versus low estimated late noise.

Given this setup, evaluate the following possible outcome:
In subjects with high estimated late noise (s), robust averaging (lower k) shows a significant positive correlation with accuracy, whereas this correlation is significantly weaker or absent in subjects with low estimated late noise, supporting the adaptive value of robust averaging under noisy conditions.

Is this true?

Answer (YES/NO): YES